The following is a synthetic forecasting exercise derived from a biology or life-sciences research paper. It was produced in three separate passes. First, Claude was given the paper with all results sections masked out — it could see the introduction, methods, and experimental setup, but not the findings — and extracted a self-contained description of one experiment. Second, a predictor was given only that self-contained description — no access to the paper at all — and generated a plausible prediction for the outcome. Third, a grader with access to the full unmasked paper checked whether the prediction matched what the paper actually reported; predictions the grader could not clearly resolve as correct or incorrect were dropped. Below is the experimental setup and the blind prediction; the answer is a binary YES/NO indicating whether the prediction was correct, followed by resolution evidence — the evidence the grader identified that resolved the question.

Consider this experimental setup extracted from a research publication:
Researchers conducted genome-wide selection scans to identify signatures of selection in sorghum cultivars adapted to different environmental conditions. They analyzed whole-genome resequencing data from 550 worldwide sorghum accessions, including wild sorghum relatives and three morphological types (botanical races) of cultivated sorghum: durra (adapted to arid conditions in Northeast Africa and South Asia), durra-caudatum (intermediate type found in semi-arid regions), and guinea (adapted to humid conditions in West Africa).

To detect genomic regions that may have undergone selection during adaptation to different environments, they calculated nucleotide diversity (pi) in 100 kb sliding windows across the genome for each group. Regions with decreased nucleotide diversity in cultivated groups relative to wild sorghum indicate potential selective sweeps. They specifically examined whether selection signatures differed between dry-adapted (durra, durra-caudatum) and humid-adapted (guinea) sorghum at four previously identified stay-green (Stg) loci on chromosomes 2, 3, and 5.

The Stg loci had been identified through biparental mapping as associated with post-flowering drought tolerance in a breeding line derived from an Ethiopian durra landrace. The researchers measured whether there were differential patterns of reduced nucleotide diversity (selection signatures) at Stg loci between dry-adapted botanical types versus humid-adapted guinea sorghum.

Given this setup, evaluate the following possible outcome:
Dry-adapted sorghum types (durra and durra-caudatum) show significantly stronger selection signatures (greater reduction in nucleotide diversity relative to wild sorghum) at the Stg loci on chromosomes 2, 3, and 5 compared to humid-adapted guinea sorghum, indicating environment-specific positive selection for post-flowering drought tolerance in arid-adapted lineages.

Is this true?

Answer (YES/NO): YES